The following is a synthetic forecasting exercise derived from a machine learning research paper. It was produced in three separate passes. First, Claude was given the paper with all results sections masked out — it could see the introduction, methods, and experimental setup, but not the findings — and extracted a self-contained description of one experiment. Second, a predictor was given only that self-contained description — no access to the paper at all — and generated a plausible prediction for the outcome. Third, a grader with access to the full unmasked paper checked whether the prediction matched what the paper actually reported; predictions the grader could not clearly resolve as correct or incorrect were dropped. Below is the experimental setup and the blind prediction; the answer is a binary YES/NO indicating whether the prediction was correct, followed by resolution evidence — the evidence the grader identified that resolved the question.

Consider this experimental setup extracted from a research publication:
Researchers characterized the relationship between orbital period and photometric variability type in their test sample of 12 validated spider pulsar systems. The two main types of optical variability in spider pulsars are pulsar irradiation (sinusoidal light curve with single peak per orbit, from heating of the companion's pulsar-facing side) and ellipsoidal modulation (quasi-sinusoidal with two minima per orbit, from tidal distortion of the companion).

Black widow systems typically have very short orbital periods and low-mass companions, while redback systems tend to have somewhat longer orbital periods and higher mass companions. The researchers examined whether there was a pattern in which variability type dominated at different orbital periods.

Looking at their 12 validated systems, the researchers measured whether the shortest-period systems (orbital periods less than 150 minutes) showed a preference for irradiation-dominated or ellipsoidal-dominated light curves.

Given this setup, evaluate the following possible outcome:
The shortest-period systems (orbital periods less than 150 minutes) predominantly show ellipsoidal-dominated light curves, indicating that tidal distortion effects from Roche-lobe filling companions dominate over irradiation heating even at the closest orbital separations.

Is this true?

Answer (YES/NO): NO